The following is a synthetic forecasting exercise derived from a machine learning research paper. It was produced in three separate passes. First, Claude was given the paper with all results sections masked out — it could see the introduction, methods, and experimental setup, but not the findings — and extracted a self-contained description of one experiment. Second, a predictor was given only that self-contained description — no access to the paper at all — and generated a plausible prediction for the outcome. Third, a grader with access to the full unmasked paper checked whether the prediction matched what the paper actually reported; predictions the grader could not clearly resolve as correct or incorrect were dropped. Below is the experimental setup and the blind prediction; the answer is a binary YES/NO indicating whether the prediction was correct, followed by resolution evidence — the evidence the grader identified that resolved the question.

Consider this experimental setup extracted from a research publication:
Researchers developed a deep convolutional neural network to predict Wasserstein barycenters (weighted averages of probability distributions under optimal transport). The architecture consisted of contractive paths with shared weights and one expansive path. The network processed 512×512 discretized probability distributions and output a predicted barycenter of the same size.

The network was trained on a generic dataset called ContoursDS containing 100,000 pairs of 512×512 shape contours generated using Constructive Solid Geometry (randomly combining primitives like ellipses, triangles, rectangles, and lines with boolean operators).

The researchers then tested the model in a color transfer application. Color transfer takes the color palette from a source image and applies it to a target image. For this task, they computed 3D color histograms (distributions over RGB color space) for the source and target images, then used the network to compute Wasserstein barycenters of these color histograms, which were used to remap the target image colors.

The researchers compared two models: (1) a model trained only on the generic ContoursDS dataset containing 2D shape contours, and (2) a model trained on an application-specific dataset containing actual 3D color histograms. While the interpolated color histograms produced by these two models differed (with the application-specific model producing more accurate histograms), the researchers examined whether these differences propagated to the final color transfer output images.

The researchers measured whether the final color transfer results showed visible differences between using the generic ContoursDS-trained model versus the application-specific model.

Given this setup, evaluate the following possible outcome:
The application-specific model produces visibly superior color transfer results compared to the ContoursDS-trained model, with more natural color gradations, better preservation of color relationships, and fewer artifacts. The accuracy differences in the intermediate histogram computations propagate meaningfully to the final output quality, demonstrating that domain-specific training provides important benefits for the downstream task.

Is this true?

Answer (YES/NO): NO